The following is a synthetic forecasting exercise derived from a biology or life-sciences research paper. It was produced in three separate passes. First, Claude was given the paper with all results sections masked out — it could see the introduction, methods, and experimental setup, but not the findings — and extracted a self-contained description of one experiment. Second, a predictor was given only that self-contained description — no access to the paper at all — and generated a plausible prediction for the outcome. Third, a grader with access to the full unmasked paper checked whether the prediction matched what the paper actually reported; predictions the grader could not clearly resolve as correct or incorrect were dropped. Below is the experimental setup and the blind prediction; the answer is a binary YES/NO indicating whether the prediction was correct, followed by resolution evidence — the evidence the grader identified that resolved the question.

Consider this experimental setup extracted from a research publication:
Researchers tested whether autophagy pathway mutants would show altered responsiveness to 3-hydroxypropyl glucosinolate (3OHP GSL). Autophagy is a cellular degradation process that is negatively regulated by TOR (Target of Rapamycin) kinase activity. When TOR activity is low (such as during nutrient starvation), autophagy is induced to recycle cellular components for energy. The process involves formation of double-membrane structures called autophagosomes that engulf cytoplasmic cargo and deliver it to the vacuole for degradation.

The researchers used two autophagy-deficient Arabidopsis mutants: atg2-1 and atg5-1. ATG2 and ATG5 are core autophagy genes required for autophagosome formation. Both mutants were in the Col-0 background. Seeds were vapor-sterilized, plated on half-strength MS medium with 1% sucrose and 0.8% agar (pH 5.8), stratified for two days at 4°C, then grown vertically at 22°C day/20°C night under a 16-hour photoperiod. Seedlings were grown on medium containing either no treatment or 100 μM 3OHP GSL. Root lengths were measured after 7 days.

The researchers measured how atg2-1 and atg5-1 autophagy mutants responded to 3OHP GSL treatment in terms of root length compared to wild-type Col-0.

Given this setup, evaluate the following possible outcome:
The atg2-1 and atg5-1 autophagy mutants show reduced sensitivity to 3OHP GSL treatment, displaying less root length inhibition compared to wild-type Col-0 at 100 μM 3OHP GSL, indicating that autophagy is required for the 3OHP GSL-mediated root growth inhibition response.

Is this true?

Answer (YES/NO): NO